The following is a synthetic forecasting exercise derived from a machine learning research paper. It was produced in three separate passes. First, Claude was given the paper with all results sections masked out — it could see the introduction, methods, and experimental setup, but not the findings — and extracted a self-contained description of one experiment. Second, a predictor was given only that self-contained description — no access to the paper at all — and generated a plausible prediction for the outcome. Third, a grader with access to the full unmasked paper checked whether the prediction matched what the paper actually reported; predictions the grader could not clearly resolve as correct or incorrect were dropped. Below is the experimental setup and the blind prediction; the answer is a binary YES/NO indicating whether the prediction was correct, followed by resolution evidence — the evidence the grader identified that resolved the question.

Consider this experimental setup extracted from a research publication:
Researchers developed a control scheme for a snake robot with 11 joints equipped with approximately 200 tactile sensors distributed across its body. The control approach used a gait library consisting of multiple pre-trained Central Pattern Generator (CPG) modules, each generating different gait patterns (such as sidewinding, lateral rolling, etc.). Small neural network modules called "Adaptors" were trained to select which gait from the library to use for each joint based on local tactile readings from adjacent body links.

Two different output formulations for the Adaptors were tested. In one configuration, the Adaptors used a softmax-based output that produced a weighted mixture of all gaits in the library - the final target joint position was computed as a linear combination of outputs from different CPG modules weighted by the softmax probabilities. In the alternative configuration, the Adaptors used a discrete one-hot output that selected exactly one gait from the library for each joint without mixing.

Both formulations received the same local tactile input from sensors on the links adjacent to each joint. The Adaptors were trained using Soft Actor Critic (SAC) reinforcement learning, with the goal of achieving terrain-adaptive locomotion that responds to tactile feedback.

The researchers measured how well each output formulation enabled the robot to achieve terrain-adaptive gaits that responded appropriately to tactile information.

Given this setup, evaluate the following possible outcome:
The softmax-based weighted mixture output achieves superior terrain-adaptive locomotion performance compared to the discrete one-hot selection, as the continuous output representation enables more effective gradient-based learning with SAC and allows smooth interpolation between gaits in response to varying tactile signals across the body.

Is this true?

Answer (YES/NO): NO